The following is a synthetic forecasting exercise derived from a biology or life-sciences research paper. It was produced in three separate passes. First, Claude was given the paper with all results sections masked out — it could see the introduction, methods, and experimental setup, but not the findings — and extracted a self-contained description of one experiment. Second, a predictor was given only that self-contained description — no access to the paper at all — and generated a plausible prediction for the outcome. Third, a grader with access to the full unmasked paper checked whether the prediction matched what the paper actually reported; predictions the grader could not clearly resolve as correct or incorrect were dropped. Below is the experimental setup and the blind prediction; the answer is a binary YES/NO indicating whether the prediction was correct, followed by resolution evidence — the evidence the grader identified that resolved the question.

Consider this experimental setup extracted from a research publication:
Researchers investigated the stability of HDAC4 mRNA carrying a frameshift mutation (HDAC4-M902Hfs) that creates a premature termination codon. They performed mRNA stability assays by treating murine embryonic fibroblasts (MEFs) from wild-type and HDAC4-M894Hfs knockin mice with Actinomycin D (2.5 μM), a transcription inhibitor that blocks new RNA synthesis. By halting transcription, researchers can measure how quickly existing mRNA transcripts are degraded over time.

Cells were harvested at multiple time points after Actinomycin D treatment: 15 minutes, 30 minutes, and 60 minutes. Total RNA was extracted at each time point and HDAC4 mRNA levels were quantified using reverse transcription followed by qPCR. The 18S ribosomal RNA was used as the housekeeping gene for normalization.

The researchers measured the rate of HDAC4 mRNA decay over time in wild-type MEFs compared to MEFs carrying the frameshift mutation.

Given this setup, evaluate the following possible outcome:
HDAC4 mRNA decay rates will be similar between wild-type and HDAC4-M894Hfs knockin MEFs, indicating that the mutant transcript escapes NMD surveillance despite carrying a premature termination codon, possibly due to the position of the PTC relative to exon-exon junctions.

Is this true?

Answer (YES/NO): NO